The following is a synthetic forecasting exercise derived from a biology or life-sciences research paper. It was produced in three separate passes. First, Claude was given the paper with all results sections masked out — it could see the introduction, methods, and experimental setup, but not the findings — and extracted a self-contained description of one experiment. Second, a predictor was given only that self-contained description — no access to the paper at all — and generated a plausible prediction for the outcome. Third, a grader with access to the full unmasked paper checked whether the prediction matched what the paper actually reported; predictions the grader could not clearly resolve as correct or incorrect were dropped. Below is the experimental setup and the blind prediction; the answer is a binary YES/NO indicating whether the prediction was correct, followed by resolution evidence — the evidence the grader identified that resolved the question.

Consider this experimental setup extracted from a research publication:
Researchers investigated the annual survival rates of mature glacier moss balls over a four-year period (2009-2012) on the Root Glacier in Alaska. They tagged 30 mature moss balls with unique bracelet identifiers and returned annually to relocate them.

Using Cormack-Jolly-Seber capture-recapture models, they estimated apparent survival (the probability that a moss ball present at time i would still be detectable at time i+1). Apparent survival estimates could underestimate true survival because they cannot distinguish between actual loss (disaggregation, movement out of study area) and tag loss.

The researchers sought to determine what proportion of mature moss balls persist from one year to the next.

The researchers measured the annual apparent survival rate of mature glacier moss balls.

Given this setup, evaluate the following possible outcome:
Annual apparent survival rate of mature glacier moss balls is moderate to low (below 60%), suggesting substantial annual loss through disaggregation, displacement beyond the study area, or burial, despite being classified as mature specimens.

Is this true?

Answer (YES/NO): NO